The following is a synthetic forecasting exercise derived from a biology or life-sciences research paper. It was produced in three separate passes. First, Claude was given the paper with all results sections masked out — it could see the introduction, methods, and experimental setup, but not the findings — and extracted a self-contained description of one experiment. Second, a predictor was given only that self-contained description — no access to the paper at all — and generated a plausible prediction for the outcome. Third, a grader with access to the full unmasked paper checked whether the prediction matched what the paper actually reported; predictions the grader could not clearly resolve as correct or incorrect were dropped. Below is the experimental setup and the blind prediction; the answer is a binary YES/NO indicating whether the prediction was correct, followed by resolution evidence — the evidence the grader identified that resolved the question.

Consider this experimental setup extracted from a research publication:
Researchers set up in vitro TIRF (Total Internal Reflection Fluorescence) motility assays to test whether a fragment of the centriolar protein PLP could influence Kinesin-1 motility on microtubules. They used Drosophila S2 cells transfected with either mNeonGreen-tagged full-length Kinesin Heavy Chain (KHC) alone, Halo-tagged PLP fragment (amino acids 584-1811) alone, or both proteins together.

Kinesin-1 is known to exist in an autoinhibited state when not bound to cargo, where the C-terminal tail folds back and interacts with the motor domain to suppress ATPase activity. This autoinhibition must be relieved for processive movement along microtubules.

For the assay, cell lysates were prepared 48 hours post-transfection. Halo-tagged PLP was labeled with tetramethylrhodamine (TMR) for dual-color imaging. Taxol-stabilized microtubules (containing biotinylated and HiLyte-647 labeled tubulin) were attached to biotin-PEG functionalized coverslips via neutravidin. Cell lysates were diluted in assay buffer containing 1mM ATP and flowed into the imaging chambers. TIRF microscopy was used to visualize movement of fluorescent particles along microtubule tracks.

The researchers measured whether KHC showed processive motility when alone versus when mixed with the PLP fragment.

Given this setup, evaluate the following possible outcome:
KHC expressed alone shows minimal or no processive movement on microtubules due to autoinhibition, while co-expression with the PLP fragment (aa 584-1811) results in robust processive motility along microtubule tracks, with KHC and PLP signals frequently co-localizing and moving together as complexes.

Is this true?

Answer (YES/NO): NO